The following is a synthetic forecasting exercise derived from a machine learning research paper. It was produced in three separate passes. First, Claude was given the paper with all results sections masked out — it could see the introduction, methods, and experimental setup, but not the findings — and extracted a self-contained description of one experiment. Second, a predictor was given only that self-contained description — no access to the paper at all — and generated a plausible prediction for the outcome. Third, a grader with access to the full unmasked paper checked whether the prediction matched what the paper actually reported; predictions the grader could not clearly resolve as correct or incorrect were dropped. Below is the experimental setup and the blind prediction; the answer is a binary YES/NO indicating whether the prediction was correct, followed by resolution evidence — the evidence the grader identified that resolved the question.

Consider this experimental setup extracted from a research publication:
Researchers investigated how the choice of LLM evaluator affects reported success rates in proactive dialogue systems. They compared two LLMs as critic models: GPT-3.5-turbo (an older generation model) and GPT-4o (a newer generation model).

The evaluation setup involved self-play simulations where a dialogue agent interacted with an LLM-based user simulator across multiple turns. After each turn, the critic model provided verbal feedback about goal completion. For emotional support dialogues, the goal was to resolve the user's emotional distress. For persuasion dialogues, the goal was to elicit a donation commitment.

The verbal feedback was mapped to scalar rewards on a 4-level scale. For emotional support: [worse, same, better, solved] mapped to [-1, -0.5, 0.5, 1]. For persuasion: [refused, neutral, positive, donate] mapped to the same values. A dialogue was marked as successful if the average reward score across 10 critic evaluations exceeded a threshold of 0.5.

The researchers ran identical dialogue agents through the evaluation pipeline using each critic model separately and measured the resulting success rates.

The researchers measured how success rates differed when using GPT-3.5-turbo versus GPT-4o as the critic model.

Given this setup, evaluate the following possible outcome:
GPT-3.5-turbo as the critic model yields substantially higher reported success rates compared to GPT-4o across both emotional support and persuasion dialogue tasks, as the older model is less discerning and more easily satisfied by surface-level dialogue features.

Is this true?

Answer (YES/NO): YES